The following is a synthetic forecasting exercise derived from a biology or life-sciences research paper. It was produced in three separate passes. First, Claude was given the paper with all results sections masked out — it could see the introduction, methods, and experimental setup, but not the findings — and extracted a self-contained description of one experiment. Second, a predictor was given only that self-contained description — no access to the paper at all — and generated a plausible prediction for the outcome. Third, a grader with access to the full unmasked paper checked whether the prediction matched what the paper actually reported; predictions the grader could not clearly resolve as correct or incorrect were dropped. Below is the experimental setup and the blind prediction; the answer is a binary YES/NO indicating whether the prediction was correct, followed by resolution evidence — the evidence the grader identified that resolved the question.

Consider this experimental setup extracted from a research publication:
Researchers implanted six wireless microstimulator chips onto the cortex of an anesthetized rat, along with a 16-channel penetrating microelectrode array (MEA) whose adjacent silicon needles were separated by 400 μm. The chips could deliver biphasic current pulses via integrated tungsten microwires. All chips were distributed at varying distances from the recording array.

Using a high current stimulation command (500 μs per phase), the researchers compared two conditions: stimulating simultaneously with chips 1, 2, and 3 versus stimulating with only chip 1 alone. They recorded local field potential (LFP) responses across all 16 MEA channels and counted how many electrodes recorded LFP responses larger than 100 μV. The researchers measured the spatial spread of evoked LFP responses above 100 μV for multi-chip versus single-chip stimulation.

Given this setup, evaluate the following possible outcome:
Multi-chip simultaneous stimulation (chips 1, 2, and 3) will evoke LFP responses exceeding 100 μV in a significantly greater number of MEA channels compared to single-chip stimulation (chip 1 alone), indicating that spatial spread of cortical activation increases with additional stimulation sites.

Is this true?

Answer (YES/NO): YES